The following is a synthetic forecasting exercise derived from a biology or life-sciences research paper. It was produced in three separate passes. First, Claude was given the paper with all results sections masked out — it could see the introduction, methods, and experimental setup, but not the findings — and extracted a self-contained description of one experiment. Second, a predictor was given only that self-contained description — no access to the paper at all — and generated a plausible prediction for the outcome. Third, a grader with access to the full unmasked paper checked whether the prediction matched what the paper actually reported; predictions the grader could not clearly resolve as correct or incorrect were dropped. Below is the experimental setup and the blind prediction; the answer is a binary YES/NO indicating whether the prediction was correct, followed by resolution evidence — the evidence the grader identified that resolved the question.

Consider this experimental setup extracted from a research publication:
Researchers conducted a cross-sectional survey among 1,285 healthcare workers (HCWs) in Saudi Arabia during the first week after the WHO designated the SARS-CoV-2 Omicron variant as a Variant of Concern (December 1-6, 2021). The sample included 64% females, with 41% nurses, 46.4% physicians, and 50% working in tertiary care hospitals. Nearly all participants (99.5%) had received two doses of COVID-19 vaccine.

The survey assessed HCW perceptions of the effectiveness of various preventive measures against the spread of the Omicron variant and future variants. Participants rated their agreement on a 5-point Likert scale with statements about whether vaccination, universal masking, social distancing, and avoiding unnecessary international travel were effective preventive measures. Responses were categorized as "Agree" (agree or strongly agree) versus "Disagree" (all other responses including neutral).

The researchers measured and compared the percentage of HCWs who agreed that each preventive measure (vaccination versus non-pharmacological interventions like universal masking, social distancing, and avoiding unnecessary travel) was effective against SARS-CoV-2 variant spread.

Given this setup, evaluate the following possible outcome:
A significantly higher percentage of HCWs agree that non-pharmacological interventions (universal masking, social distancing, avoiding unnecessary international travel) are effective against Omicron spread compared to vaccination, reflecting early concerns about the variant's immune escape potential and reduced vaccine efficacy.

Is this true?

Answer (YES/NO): NO